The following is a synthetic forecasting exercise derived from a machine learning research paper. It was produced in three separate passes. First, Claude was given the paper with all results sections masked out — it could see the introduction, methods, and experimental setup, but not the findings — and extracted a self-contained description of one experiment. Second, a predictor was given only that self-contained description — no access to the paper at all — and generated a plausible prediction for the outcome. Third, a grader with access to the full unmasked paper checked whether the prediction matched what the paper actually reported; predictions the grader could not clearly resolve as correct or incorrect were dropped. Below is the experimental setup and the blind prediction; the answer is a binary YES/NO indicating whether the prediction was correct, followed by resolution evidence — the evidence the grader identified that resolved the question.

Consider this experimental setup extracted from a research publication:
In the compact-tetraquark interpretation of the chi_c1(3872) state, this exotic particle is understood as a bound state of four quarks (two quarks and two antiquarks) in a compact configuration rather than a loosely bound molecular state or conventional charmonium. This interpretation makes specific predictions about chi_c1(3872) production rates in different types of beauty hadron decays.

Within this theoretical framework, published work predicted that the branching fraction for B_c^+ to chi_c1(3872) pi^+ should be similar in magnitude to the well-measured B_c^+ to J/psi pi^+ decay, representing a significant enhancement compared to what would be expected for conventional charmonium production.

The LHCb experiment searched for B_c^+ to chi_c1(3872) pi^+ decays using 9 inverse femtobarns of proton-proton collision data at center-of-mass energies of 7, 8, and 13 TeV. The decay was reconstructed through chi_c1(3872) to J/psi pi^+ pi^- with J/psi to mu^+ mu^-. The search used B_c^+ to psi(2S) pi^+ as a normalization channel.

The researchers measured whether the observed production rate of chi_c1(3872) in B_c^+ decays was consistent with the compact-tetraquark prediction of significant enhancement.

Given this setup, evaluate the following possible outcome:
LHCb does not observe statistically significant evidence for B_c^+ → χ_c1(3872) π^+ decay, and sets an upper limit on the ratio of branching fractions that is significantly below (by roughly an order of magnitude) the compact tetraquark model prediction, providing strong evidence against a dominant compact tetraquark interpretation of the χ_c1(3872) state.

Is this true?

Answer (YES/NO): YES